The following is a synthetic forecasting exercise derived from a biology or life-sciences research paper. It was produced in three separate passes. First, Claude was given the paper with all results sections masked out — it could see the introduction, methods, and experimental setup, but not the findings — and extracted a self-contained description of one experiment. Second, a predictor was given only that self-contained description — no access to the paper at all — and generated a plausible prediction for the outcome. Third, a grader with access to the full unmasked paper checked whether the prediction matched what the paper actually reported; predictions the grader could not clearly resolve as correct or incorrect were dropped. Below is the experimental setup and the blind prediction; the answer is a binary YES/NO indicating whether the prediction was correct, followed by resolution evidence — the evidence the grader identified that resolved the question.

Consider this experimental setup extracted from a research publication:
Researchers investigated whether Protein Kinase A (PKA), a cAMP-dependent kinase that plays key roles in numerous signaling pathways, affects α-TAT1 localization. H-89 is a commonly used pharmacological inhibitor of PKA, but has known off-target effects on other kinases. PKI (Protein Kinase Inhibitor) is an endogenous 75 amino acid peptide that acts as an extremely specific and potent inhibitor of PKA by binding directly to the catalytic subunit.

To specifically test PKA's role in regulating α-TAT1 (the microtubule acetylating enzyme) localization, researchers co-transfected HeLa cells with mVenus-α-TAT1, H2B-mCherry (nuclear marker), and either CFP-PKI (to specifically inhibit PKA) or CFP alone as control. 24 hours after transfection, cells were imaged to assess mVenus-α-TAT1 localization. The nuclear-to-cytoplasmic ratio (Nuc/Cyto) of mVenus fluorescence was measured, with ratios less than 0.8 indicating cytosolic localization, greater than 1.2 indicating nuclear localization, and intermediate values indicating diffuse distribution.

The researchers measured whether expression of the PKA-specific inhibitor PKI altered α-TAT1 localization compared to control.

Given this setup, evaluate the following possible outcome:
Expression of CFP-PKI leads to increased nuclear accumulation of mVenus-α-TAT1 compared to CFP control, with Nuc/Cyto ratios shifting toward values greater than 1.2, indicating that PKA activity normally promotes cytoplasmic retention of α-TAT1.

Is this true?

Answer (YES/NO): YES